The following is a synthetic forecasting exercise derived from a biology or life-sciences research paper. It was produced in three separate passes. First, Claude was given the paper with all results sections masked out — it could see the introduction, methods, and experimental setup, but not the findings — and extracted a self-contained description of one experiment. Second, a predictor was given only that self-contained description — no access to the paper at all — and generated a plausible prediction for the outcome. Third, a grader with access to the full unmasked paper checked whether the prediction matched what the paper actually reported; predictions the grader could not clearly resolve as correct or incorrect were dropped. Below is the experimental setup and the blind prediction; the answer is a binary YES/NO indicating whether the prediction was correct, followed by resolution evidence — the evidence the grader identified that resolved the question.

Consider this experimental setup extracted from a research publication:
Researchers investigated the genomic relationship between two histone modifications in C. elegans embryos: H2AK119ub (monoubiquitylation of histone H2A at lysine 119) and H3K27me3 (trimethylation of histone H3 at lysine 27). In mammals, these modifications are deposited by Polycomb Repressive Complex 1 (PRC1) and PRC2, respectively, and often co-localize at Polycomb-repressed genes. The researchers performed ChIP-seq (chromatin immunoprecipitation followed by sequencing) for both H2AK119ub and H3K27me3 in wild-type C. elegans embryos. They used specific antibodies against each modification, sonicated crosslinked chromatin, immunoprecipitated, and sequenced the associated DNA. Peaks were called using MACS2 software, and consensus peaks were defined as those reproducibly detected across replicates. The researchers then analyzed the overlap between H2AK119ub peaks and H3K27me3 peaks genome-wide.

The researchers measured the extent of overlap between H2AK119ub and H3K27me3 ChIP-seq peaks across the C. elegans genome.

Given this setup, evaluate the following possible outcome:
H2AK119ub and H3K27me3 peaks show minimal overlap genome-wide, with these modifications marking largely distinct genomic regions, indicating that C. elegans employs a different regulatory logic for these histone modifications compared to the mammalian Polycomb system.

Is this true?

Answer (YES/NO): YES